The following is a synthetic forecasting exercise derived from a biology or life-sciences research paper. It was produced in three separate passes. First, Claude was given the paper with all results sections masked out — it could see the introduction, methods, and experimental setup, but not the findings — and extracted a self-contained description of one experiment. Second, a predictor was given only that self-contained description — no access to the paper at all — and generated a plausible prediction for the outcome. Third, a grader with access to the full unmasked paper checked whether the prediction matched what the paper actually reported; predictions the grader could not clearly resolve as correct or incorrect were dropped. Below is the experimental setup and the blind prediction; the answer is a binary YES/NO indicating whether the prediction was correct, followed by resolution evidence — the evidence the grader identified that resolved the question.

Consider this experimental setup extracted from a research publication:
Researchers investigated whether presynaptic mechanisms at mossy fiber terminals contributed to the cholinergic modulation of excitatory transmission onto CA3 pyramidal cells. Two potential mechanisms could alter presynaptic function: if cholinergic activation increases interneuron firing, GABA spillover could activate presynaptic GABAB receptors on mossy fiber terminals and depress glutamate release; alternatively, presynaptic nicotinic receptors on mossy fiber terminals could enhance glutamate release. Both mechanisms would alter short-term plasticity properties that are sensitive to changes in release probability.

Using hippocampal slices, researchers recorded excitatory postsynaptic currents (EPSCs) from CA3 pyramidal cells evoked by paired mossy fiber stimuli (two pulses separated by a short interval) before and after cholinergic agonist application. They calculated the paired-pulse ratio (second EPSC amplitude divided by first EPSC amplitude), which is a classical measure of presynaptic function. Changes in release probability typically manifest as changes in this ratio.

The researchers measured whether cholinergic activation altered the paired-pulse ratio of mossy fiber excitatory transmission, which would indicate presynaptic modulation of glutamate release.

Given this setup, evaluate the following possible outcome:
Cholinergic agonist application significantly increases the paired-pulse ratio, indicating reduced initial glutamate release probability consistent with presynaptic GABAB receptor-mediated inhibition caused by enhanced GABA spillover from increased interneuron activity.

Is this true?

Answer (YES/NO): NO